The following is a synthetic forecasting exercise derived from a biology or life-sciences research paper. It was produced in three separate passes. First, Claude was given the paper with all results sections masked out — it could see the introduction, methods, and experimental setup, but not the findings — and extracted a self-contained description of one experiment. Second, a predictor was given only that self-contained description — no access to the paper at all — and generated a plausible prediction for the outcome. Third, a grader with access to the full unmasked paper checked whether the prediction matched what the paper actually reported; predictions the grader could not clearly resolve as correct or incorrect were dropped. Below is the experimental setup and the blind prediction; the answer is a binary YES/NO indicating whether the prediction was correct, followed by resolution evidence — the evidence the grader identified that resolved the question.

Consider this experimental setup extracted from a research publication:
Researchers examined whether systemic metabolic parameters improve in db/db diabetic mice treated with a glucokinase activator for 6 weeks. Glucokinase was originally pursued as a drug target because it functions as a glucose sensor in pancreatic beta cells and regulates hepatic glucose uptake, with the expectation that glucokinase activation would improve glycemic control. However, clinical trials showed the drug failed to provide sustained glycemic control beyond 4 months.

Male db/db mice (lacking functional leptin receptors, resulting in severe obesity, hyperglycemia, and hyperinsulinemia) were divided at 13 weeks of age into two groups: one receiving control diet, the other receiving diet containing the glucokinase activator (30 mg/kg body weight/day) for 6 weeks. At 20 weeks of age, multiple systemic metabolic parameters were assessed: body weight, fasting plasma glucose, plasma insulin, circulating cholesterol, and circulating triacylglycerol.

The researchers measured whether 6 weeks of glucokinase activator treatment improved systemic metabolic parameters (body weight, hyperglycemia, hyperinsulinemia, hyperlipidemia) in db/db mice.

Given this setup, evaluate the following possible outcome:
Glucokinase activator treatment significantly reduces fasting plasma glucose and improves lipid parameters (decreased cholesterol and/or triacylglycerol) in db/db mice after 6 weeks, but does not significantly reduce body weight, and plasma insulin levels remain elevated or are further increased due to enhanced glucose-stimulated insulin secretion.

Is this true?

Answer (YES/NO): NO